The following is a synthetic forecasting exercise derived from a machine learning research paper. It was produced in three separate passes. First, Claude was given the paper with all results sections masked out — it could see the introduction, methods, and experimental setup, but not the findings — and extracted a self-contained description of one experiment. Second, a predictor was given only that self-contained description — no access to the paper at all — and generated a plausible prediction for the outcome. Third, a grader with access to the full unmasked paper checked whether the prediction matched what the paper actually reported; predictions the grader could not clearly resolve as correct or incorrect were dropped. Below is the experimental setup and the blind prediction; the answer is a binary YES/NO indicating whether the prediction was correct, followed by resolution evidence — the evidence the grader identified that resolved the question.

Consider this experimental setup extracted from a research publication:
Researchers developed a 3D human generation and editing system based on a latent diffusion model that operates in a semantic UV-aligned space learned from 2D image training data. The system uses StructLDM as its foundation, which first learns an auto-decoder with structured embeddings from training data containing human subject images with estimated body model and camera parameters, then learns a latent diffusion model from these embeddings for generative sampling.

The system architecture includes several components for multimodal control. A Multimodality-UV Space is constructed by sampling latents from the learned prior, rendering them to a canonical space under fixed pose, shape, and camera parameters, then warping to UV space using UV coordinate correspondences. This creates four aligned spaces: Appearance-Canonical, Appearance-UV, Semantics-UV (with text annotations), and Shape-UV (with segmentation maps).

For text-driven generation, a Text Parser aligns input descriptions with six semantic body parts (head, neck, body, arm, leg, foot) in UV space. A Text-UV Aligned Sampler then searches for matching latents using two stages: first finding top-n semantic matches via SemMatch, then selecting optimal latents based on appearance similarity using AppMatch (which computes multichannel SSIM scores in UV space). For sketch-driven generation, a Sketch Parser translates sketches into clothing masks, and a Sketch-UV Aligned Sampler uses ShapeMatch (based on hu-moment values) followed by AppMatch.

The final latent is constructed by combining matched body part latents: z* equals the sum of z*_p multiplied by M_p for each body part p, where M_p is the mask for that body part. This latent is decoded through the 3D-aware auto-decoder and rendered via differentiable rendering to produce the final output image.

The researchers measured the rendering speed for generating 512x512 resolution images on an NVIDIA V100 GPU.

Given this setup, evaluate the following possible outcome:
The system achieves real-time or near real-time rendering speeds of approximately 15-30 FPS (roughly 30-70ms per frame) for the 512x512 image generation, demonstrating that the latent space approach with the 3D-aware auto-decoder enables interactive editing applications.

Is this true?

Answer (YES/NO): NO